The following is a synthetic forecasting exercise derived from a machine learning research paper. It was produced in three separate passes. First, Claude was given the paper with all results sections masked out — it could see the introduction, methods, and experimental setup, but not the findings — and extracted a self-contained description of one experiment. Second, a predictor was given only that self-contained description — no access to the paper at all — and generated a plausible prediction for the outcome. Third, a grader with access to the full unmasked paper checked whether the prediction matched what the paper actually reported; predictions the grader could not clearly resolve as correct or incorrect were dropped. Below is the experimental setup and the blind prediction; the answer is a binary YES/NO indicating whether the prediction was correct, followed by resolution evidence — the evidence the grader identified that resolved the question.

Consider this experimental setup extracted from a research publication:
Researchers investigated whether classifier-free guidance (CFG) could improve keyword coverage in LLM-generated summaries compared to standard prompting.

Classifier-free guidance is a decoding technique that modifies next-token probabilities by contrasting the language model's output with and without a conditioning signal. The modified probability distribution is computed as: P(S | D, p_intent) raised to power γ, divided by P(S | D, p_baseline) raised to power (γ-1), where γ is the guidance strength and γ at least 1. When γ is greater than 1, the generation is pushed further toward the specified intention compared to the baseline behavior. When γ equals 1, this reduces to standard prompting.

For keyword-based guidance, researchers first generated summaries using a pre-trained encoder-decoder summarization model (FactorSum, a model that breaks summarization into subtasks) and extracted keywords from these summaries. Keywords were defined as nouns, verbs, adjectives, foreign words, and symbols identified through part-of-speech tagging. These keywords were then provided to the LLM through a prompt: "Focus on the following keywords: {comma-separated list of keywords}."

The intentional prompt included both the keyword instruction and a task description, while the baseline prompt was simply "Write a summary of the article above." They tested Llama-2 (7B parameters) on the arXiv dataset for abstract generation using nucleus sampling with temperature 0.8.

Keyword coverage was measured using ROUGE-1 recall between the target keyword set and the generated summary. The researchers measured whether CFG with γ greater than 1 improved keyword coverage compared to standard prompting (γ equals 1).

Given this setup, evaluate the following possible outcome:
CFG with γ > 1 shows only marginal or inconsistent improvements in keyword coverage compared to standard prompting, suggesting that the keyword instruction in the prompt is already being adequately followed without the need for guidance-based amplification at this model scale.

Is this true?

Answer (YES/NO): NO